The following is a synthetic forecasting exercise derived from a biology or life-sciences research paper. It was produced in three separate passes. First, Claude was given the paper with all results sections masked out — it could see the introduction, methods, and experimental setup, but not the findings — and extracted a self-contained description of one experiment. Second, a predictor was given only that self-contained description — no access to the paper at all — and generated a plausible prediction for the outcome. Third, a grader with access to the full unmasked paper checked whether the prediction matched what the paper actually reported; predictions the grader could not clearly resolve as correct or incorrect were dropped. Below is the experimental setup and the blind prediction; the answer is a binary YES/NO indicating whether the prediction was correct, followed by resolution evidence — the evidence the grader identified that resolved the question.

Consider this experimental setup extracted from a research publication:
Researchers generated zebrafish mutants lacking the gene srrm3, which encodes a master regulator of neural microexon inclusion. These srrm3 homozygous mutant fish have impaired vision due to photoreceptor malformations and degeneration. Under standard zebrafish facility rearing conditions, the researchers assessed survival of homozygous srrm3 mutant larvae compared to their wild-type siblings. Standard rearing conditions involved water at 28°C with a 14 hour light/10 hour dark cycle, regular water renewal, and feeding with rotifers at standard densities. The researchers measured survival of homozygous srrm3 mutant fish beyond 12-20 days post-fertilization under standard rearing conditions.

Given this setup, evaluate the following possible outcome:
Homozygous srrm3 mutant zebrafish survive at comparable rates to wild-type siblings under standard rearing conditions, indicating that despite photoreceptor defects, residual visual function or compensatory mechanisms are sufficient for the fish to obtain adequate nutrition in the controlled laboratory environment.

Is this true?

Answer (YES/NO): NO